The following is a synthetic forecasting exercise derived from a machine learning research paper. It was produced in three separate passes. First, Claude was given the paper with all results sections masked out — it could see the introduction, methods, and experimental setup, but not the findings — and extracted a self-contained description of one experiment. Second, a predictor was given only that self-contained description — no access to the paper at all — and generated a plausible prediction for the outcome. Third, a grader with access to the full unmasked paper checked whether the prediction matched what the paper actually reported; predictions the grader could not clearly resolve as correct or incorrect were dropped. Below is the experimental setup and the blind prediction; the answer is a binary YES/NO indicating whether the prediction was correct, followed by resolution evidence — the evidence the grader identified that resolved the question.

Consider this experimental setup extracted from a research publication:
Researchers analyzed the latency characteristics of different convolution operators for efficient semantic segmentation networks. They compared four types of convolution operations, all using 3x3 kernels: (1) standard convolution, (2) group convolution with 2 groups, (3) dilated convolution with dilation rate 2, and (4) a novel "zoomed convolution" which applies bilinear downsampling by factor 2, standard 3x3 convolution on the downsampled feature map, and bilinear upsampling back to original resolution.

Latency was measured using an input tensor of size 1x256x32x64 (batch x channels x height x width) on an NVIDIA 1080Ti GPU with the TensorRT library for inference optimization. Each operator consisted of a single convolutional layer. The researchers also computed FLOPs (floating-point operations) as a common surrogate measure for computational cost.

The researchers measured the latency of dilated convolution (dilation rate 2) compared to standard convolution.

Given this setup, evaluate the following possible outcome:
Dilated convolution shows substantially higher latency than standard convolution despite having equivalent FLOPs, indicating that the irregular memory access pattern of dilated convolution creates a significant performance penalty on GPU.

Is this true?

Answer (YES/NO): YES